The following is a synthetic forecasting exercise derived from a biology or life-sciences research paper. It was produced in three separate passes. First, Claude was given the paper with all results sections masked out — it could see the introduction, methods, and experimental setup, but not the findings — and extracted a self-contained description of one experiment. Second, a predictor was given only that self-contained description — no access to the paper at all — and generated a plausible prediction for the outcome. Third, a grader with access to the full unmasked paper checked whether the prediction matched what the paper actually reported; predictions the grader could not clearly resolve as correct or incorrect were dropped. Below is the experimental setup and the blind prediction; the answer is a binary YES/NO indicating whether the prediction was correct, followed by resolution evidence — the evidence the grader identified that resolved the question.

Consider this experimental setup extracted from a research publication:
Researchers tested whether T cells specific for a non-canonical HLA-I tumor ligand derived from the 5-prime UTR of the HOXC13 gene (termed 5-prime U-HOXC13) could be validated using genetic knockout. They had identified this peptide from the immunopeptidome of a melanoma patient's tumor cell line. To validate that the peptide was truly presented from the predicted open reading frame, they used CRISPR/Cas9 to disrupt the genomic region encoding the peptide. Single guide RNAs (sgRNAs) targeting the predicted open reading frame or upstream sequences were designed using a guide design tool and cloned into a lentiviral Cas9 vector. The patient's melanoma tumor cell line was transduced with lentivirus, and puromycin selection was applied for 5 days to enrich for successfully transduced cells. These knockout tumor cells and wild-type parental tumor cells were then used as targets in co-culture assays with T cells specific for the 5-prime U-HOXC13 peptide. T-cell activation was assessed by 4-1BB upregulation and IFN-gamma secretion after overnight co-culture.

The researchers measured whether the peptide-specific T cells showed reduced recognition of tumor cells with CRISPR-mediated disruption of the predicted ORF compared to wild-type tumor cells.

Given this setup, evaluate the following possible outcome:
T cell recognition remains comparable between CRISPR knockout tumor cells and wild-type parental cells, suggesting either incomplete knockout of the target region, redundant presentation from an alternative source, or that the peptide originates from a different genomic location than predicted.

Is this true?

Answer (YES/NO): NO